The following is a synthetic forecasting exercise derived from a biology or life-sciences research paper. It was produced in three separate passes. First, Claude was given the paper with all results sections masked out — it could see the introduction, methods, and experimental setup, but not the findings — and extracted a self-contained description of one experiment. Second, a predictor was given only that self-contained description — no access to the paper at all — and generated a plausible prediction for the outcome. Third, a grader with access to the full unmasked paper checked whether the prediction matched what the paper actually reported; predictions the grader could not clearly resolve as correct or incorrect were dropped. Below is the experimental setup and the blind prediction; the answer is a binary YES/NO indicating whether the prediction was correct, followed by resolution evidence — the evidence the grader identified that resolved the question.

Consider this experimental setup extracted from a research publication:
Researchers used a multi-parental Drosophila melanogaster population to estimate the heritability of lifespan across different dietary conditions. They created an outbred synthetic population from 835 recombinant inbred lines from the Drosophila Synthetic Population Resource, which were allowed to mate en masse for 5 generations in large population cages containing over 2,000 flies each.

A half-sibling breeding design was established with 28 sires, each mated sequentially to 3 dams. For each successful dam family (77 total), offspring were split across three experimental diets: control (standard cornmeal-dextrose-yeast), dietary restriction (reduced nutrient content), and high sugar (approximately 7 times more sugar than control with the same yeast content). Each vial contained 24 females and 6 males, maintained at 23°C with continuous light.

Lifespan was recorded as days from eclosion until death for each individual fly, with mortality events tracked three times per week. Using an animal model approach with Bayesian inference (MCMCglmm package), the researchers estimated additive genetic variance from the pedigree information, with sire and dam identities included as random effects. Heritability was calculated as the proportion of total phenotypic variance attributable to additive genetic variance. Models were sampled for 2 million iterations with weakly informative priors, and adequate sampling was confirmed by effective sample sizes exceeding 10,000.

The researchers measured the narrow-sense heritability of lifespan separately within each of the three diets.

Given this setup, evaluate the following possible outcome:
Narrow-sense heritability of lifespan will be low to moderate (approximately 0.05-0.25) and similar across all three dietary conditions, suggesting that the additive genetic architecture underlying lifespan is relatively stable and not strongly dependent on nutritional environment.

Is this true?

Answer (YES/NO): NO